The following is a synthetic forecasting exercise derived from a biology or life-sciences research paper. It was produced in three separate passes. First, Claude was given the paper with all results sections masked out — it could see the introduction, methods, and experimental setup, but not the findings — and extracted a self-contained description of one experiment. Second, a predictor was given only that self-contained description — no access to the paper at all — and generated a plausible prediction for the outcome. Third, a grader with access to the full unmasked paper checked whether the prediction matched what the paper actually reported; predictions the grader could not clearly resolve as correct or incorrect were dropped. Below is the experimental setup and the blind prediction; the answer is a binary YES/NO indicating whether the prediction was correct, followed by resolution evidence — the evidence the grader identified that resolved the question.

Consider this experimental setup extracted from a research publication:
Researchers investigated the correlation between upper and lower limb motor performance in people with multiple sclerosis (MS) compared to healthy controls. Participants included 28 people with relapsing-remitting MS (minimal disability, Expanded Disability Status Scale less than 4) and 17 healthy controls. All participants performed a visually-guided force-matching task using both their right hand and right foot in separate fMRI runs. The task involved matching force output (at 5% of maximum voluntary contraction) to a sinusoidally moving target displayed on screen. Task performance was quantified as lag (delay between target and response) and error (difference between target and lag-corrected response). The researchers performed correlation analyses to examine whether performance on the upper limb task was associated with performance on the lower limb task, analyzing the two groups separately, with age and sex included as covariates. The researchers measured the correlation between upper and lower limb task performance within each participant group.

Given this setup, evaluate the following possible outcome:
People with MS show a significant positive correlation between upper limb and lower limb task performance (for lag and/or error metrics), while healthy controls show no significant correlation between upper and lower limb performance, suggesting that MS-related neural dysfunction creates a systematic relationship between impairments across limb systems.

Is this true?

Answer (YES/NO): NO